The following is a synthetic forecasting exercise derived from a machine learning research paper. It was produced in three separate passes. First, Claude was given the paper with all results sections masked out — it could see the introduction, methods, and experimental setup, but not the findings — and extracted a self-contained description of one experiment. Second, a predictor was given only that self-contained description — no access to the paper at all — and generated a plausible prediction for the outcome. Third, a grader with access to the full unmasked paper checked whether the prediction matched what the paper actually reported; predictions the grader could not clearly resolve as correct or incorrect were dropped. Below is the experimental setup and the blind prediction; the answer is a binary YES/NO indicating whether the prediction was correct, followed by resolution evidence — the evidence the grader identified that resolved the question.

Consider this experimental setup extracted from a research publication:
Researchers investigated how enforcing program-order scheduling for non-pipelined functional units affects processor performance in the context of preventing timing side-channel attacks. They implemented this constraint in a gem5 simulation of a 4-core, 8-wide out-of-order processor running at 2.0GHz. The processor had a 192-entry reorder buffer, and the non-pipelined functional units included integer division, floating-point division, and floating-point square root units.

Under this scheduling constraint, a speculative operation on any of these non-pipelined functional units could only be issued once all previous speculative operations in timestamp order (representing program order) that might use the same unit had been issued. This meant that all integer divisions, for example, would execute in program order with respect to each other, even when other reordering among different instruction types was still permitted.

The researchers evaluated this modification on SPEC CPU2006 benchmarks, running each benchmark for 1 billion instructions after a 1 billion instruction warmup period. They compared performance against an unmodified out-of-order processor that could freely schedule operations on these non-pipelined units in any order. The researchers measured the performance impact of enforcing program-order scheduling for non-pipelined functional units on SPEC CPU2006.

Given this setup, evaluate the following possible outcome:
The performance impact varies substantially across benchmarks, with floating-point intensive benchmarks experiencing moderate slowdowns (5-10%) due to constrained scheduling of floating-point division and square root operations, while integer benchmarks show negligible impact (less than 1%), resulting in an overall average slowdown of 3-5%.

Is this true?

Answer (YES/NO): NO